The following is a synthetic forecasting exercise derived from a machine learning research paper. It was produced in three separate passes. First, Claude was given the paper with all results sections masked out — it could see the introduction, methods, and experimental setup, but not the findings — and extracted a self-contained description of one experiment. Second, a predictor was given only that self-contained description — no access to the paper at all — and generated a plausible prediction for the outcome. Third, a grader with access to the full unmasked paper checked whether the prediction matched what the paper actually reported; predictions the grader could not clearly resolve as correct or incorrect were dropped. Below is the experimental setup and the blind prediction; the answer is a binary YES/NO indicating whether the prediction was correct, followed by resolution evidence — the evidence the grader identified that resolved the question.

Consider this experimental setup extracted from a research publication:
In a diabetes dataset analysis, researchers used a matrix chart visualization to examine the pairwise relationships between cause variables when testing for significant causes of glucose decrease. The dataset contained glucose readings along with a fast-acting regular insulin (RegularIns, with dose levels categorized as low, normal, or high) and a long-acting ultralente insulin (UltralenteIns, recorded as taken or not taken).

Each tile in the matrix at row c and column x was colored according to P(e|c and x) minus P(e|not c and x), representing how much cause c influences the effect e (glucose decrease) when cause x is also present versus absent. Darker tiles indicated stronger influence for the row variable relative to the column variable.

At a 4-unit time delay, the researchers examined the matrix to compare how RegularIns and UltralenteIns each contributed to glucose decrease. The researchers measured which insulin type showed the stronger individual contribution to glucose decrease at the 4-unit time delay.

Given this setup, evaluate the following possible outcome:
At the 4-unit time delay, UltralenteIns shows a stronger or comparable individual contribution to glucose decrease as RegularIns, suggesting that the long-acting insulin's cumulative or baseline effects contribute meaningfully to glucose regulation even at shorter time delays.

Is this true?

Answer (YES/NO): YES